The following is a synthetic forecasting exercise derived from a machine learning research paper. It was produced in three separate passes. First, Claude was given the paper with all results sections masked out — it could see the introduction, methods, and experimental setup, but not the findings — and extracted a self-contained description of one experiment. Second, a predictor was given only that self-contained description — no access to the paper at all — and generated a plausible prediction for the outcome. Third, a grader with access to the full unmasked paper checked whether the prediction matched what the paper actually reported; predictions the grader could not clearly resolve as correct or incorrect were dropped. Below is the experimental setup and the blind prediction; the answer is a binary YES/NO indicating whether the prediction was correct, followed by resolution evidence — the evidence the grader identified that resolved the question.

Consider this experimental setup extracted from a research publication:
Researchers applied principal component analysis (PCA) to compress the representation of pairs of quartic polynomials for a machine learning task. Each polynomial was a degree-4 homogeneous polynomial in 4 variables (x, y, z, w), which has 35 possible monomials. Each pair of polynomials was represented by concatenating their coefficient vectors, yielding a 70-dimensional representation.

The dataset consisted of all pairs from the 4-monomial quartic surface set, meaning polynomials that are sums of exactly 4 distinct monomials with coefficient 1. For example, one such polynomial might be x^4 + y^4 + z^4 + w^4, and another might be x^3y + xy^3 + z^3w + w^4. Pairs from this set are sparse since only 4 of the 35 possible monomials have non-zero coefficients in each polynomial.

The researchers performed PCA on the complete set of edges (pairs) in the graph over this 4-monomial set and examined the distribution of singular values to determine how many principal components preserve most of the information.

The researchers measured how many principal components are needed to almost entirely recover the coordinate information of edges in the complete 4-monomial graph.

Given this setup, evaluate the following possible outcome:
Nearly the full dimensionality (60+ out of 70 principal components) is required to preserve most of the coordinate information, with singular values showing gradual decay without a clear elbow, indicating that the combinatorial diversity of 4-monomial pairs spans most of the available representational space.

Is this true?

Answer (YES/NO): NO